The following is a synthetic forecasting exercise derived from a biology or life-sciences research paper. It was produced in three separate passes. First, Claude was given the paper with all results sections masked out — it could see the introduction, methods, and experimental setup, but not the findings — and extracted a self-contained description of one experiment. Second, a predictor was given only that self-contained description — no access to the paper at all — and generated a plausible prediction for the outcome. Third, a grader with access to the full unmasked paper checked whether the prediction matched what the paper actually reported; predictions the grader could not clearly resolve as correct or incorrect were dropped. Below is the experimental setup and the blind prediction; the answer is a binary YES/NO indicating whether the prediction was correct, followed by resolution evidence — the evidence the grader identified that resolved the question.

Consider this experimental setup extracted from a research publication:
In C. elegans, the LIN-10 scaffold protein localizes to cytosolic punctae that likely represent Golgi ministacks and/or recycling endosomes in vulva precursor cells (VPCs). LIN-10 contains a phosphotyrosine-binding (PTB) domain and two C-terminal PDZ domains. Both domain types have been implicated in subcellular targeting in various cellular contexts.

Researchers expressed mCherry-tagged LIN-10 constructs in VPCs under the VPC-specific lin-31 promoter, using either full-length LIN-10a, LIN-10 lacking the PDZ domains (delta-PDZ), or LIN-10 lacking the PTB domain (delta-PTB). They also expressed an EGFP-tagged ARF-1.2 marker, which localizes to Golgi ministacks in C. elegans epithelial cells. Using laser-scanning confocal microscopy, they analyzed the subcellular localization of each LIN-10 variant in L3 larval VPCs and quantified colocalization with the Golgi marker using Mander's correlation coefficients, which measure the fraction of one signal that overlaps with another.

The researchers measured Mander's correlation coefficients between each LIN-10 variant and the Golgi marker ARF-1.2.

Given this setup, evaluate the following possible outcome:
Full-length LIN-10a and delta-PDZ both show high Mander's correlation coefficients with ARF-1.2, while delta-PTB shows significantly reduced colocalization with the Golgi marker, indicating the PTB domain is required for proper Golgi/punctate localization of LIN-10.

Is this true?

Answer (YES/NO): NO